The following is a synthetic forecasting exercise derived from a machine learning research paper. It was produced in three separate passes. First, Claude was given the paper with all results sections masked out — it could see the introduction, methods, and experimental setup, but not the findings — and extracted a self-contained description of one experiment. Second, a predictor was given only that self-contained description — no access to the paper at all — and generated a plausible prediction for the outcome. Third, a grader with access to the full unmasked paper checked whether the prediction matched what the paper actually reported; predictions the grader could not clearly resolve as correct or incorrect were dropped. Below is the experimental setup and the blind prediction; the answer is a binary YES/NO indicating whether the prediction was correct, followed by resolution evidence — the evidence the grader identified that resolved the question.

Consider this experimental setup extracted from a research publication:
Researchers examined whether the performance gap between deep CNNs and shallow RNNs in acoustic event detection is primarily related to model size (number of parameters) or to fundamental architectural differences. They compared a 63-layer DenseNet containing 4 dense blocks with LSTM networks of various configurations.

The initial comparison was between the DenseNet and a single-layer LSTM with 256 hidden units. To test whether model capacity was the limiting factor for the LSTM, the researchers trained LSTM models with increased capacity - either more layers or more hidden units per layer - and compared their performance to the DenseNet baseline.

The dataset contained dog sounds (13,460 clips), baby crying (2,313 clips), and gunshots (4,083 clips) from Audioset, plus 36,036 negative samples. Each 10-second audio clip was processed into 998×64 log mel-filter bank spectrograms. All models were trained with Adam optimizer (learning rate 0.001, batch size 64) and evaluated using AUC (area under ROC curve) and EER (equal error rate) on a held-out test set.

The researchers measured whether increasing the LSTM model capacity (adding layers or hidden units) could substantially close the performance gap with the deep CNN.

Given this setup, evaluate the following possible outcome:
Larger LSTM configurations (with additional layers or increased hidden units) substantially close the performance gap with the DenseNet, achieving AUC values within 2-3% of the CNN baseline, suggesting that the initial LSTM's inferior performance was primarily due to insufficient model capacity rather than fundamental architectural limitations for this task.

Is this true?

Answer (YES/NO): NO